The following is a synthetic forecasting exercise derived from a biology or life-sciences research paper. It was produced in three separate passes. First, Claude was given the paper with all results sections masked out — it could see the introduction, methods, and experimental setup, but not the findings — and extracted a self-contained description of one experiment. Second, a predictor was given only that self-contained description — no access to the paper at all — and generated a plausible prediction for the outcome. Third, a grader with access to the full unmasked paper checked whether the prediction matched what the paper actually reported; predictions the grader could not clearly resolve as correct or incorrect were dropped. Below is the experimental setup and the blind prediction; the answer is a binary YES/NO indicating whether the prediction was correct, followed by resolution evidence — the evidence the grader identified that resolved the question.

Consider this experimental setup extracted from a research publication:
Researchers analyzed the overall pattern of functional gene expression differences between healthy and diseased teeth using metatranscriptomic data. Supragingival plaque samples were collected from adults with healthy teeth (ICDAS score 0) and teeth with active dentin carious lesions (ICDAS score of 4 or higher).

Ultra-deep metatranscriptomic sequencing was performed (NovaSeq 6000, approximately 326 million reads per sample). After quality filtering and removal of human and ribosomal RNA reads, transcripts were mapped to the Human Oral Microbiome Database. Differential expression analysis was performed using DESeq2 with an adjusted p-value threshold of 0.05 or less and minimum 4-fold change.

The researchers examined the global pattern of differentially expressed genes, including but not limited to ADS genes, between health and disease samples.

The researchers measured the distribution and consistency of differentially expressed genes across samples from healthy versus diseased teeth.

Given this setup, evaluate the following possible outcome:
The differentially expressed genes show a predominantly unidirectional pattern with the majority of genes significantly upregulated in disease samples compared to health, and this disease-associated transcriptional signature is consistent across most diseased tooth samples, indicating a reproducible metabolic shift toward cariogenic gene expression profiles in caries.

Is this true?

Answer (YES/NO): NO